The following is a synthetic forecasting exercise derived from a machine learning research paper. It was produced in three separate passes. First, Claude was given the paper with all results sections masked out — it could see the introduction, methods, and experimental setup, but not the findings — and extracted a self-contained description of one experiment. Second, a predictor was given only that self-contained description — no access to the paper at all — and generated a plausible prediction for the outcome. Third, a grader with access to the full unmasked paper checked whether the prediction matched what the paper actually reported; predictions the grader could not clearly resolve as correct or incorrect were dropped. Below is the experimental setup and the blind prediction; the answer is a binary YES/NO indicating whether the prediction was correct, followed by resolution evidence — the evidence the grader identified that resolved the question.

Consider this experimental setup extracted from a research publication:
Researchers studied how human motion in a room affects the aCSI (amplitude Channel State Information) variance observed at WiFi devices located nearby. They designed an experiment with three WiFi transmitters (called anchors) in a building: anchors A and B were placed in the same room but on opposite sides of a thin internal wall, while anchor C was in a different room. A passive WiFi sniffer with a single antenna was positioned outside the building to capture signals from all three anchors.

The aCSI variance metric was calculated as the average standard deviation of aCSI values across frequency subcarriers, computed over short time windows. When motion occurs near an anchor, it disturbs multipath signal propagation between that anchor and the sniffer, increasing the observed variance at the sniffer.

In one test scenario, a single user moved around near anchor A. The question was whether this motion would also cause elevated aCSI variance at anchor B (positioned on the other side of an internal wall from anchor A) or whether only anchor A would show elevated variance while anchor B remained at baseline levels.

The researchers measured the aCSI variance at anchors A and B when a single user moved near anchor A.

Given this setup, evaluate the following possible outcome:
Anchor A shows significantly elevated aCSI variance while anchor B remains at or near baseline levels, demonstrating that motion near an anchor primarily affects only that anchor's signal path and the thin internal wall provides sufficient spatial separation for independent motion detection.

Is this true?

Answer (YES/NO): NO